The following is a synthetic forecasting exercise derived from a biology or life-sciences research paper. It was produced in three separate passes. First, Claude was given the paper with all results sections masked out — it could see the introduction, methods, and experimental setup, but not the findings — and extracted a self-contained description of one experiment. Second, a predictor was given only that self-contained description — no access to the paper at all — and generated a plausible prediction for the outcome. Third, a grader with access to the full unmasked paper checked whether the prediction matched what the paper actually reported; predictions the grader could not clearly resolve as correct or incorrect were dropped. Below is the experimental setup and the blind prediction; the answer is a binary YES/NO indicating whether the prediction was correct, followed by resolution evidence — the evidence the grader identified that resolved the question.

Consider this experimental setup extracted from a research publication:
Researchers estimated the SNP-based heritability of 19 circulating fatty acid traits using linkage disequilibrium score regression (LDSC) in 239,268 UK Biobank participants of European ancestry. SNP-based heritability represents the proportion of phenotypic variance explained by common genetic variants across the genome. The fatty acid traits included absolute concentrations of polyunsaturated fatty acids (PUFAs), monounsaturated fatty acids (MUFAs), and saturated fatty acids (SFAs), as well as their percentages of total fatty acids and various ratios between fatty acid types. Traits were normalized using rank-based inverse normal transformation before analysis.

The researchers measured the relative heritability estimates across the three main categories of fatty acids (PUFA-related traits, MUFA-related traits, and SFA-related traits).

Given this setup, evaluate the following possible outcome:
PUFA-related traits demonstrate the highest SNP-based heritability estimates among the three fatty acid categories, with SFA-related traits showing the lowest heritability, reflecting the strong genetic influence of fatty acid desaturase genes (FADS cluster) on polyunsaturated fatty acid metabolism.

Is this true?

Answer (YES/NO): NO